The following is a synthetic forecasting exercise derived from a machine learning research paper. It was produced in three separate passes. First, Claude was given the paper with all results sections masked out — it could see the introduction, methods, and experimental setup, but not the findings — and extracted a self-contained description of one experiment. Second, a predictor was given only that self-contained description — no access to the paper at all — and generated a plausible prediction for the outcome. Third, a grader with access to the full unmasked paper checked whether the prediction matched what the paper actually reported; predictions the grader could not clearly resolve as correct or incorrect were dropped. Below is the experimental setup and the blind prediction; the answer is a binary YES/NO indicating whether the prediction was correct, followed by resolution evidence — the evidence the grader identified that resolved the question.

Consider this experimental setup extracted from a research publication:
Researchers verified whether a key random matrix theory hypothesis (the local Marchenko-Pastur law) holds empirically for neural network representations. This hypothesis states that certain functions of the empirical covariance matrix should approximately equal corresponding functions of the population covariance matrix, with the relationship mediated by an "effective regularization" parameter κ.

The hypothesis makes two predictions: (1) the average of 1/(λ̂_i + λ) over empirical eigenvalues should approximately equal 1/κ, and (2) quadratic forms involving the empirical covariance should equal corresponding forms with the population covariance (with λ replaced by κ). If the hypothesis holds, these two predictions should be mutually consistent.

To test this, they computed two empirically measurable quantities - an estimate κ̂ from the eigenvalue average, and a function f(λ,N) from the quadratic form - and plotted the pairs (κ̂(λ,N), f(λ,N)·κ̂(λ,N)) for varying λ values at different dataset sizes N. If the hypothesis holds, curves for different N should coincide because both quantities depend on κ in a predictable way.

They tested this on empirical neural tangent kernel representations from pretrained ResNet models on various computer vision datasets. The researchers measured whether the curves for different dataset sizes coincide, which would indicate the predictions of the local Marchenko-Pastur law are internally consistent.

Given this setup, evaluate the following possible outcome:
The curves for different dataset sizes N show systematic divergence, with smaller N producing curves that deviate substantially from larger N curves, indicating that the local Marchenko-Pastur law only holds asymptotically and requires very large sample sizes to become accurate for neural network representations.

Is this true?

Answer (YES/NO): NO